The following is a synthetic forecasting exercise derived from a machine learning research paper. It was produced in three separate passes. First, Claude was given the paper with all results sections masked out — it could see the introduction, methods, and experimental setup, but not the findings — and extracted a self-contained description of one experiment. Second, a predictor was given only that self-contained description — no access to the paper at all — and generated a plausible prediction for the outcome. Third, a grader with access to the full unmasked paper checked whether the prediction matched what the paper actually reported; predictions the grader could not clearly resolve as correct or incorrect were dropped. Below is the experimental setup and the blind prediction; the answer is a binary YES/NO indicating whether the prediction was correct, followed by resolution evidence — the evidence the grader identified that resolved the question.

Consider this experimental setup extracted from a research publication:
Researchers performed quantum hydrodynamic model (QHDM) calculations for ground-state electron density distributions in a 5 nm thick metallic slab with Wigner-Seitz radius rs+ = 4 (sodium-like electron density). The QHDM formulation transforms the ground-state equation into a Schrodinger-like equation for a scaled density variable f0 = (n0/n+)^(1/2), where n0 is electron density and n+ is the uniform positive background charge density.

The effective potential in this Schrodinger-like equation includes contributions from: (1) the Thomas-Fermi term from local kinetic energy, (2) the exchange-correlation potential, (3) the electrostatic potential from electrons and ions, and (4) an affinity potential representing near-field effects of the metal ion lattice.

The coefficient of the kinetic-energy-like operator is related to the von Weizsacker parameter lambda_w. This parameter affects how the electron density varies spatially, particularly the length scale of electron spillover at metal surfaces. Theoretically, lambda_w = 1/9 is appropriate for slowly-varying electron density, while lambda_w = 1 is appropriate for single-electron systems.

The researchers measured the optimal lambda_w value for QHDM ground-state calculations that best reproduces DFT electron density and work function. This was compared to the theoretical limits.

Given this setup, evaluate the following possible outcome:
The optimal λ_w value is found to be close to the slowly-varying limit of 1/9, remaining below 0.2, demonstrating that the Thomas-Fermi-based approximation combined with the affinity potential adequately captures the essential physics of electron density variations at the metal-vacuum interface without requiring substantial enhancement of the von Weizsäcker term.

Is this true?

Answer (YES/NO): NO